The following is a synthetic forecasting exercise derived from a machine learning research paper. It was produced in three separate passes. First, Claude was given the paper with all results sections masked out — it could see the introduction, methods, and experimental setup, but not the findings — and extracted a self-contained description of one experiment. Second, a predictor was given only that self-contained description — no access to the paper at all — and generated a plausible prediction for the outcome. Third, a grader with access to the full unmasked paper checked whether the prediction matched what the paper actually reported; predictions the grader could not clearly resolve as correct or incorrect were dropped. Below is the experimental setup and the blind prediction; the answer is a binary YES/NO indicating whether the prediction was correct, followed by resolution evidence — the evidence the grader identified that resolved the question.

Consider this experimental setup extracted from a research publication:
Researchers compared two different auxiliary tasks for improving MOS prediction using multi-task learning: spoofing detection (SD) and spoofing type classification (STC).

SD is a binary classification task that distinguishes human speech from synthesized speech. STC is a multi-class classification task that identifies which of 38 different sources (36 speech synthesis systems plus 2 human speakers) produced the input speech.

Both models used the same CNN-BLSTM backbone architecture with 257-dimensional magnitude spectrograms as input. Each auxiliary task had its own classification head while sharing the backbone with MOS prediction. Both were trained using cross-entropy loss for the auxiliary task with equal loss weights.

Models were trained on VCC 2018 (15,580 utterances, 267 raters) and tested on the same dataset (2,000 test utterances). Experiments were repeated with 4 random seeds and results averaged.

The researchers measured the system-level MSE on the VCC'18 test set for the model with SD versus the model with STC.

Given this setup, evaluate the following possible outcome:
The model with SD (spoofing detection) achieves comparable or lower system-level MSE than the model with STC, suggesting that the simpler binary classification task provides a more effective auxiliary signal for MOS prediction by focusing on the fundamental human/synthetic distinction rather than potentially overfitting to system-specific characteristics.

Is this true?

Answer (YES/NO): NO